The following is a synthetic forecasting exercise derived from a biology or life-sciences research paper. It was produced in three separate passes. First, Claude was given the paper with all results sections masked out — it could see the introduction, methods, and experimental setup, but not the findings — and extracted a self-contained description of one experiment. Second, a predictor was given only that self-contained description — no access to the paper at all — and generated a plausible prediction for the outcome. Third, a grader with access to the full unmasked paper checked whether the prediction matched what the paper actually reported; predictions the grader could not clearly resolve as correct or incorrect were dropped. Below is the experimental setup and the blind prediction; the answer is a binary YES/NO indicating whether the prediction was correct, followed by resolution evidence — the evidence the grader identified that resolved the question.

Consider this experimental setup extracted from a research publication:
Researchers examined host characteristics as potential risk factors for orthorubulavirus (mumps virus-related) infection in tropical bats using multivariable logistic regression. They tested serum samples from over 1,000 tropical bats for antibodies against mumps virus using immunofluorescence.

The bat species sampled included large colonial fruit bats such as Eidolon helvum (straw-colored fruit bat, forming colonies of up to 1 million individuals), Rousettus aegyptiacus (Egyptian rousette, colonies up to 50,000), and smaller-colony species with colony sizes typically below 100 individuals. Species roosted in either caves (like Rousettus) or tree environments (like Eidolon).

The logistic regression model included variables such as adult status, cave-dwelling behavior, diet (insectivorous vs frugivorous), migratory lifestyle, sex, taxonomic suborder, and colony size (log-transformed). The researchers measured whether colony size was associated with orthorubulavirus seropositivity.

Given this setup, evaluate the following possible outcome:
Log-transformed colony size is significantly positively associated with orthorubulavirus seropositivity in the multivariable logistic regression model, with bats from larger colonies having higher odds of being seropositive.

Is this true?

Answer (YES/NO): YES